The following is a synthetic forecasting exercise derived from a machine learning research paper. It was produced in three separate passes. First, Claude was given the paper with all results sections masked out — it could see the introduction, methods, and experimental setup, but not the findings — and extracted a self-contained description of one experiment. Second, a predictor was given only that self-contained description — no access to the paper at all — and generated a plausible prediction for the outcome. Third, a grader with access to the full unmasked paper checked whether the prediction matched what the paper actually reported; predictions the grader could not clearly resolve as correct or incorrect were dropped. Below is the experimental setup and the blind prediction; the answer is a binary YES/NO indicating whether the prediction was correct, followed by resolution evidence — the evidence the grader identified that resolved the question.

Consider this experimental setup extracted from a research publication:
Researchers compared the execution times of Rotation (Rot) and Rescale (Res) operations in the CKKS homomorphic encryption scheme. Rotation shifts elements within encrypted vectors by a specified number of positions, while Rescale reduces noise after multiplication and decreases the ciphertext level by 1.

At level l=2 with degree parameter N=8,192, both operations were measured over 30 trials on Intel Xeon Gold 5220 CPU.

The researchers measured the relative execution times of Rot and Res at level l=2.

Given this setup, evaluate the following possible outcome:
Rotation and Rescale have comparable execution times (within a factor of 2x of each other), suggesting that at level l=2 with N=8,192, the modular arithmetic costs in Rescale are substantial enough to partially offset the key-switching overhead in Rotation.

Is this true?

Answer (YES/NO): NO